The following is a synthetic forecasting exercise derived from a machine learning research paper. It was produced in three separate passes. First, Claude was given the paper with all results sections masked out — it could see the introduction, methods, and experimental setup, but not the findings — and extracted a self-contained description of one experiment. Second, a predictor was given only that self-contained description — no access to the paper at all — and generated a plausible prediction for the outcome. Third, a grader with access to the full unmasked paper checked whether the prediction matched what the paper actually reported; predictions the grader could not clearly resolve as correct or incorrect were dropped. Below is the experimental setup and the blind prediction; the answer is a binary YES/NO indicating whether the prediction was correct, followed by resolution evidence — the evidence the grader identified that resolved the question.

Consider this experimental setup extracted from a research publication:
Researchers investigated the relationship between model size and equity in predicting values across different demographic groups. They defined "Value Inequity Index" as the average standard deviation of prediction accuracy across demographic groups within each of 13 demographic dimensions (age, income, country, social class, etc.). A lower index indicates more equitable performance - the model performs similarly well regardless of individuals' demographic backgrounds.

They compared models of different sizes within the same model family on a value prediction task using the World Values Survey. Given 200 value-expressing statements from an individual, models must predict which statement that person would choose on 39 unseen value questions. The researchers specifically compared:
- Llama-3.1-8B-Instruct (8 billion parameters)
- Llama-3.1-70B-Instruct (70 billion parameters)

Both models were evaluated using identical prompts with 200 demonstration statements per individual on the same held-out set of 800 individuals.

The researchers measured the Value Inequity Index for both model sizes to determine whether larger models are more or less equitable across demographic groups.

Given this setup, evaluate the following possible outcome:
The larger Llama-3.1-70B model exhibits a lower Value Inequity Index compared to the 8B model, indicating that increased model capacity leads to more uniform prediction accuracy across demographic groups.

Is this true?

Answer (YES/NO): YES